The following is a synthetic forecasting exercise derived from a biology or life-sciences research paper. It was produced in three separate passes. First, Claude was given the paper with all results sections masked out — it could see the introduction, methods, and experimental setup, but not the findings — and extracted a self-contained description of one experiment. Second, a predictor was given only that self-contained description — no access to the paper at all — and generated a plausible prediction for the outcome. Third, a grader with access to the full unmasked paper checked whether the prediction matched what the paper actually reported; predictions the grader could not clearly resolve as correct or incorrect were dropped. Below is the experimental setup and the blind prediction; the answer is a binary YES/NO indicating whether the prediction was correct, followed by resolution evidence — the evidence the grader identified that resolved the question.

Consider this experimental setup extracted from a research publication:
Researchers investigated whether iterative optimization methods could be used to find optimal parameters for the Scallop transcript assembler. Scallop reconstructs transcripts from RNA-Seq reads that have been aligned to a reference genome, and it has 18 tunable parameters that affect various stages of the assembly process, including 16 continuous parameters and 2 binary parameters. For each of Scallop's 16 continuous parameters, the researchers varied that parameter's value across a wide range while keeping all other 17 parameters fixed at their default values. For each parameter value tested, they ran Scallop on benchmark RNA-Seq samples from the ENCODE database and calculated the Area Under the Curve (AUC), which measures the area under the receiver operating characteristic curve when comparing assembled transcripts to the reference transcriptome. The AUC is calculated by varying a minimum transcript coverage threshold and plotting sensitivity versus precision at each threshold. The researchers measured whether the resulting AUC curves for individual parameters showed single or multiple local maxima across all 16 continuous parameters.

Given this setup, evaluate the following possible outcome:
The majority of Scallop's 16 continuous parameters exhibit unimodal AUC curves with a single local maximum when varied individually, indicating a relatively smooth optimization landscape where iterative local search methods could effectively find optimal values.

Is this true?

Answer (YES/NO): YES